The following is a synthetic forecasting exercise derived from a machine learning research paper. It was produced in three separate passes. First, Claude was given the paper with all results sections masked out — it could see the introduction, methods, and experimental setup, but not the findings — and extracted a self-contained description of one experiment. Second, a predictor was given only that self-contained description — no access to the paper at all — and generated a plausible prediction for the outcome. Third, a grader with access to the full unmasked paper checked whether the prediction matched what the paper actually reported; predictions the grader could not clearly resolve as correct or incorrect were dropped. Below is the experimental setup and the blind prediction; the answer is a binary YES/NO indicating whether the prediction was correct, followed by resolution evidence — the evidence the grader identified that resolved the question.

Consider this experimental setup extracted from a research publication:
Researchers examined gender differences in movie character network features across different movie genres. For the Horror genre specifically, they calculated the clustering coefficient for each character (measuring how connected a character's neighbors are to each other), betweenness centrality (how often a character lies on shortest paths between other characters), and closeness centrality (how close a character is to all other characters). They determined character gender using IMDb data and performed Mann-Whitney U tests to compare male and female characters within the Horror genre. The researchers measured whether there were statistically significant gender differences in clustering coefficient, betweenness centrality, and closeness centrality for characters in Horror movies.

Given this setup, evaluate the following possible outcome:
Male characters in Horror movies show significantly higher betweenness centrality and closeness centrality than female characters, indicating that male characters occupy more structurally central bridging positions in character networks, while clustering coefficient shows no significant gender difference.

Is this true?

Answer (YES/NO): NO